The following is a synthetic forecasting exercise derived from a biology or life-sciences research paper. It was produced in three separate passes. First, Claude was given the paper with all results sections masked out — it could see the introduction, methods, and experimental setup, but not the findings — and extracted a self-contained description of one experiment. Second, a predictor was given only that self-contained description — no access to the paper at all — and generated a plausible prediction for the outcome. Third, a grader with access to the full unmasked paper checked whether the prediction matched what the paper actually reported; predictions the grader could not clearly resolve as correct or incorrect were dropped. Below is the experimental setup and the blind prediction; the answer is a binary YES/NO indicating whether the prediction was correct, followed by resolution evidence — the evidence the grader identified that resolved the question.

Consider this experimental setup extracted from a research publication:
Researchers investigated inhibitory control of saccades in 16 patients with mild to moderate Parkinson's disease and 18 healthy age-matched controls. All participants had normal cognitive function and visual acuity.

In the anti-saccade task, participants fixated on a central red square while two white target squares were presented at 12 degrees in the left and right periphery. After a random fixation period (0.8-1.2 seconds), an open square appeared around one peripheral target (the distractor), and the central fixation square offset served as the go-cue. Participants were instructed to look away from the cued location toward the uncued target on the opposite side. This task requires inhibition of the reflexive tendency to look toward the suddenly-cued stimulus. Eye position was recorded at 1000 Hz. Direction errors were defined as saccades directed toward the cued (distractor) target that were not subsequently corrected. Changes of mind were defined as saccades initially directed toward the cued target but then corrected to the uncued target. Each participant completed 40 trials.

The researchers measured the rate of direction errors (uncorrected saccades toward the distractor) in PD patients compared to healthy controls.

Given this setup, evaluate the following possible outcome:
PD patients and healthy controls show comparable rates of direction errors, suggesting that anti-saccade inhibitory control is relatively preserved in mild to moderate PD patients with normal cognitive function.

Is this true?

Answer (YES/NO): NO